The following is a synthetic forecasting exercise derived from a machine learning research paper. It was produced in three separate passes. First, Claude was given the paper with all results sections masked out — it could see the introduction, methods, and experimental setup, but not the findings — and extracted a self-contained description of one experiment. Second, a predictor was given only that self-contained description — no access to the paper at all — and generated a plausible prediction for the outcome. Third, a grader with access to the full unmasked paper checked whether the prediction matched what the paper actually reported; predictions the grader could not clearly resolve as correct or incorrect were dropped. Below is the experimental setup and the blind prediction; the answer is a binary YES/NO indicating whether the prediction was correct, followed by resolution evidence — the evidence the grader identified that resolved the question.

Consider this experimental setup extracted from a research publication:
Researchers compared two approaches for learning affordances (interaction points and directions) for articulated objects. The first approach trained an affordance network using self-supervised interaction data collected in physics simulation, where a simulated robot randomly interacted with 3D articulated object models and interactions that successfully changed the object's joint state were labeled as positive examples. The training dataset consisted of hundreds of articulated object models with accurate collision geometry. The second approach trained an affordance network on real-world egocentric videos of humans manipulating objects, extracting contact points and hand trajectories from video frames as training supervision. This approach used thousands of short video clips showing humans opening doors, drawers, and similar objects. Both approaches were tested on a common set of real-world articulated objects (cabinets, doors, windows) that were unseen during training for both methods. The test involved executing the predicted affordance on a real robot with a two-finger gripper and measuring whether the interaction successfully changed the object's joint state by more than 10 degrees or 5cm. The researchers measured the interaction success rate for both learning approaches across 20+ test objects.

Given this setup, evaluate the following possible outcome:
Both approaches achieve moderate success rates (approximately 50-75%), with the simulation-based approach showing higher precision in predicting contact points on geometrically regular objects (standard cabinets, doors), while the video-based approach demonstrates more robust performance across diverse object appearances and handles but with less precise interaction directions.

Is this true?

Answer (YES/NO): NO